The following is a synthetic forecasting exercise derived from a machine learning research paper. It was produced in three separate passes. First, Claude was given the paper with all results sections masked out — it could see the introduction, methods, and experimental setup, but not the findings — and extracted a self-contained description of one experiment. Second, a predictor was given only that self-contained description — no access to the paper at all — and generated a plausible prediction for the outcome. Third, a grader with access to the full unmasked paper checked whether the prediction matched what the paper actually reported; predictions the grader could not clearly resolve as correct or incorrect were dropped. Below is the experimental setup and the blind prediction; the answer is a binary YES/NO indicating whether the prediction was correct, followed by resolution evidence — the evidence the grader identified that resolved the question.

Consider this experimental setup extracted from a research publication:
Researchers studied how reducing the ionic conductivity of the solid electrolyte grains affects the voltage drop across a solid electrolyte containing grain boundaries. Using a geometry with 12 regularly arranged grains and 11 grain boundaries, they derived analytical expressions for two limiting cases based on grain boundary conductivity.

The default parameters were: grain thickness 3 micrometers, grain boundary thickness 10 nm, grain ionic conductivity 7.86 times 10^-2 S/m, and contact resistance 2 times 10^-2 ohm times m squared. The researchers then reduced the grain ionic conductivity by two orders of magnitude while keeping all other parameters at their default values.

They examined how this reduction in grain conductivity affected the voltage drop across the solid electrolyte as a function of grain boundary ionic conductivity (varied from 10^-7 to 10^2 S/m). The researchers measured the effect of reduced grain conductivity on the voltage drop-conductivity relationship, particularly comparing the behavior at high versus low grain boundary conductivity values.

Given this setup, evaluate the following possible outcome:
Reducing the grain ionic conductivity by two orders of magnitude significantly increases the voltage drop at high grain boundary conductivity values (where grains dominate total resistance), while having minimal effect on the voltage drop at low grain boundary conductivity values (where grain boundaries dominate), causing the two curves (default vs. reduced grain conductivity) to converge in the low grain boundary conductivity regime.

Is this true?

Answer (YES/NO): YES